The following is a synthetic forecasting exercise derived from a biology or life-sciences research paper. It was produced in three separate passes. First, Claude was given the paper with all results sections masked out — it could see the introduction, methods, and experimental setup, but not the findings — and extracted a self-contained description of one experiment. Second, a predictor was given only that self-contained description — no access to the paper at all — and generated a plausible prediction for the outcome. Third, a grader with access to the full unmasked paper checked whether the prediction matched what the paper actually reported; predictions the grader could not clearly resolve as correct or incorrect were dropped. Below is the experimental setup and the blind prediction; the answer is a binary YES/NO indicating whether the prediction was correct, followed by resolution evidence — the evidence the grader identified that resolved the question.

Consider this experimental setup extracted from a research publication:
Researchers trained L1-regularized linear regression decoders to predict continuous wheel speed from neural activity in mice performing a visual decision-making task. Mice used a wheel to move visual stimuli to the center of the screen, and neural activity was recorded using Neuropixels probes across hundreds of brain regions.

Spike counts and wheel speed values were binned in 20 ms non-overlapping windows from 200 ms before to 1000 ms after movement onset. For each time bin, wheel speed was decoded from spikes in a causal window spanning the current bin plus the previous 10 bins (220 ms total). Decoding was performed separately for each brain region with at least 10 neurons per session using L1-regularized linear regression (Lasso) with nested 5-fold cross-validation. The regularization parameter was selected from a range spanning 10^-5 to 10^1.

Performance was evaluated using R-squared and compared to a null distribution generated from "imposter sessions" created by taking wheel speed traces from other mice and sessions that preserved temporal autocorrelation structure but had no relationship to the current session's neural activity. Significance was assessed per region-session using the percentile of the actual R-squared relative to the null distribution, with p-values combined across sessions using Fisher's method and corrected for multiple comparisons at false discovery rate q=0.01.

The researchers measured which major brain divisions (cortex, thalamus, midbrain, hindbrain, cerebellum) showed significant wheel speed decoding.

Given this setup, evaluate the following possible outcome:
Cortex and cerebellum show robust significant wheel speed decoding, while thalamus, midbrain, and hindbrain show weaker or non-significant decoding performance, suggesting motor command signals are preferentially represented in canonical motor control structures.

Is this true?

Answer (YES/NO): NO